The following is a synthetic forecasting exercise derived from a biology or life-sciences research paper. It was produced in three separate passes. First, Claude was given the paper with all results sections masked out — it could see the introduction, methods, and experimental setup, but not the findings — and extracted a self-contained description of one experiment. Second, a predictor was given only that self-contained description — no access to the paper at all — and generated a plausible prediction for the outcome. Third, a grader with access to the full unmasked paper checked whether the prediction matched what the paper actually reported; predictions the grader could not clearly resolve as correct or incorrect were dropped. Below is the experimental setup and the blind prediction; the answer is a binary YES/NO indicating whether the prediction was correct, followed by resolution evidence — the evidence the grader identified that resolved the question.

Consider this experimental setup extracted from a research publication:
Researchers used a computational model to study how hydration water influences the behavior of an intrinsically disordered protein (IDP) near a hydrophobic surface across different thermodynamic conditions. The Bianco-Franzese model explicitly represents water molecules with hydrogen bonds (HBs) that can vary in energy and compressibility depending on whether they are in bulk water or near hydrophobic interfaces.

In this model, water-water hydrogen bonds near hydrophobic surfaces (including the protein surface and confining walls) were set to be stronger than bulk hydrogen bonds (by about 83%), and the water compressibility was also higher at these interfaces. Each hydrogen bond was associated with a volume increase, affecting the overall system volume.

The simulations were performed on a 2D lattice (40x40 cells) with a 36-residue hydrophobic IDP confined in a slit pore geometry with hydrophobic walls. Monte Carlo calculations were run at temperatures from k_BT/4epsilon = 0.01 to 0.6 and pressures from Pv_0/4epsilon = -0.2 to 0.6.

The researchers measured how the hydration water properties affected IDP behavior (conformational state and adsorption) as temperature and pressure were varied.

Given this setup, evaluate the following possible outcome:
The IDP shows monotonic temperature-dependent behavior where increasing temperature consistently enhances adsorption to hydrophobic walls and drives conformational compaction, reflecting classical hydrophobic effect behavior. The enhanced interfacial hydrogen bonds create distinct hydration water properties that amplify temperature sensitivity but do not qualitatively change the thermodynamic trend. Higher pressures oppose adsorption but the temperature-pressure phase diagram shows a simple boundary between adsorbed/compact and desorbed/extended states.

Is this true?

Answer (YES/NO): NO